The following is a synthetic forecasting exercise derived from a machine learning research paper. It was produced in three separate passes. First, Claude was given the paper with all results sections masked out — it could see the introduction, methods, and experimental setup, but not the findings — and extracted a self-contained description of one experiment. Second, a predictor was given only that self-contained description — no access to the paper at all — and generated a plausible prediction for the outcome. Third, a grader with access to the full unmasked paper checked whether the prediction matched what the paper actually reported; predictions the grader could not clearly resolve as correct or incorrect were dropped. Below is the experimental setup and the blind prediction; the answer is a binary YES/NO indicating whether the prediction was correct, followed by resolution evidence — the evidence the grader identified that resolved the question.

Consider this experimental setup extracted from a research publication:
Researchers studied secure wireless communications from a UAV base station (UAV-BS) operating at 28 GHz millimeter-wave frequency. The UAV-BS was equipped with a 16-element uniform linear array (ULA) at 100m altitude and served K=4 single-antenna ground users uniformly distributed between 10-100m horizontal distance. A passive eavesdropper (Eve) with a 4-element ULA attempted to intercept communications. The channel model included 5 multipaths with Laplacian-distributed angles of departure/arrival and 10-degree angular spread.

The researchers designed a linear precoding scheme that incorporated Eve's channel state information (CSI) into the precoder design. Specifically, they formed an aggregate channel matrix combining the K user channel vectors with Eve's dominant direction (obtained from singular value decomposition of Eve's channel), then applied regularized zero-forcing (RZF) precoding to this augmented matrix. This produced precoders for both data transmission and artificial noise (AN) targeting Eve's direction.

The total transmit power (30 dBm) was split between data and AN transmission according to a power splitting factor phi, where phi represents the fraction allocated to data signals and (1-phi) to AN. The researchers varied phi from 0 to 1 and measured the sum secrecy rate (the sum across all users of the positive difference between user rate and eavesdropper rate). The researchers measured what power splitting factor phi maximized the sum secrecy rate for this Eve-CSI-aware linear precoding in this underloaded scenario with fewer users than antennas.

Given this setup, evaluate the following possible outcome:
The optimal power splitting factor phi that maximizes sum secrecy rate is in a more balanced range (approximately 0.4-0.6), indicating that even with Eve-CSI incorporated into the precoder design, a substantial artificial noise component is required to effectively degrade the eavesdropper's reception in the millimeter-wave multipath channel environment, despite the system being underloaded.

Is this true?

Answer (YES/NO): NO